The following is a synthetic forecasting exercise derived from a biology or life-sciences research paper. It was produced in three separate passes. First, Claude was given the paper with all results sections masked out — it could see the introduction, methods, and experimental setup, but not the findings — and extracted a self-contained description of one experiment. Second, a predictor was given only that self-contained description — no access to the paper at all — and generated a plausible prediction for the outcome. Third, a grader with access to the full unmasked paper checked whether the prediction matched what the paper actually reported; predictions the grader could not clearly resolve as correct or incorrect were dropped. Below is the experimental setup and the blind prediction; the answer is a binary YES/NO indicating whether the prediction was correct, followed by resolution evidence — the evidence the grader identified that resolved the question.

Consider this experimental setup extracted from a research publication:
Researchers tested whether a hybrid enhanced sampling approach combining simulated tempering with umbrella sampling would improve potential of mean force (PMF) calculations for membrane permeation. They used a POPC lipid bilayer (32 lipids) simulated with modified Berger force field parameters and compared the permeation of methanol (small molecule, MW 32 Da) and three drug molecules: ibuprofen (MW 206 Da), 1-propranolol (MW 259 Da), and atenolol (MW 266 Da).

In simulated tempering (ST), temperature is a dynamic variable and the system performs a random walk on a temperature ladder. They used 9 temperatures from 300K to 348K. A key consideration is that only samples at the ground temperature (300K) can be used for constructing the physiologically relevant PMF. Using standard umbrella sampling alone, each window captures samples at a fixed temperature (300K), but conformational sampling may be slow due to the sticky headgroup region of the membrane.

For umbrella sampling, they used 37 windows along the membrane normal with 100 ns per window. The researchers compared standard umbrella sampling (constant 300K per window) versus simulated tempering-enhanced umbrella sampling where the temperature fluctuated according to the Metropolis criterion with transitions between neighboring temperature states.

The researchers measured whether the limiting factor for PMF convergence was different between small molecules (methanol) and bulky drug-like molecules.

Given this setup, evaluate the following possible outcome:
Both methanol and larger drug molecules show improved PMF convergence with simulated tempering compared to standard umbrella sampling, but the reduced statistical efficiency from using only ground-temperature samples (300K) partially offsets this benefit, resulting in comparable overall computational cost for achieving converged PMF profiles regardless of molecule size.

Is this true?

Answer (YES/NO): NO